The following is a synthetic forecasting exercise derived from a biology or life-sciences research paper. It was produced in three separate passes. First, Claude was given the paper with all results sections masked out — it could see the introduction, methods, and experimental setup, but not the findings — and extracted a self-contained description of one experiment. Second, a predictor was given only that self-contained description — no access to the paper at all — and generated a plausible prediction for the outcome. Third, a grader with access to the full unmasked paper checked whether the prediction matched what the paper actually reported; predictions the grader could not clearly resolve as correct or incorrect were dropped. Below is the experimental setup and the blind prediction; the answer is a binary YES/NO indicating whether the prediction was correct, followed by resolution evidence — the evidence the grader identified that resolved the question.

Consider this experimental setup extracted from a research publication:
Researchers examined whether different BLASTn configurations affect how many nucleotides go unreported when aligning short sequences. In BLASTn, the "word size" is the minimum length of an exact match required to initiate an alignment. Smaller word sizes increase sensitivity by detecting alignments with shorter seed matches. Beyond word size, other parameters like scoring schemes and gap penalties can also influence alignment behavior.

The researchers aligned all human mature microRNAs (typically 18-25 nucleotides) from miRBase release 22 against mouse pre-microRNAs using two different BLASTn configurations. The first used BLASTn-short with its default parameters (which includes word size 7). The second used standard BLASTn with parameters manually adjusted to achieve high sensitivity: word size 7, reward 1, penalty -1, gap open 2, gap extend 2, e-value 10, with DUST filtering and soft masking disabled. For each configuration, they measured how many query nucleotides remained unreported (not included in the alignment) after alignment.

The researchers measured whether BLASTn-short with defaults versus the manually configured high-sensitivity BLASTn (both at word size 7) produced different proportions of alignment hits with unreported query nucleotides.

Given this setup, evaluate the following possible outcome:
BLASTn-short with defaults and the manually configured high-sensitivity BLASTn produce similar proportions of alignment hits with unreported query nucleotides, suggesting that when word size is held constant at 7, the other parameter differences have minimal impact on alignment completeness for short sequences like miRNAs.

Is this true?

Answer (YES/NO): NO